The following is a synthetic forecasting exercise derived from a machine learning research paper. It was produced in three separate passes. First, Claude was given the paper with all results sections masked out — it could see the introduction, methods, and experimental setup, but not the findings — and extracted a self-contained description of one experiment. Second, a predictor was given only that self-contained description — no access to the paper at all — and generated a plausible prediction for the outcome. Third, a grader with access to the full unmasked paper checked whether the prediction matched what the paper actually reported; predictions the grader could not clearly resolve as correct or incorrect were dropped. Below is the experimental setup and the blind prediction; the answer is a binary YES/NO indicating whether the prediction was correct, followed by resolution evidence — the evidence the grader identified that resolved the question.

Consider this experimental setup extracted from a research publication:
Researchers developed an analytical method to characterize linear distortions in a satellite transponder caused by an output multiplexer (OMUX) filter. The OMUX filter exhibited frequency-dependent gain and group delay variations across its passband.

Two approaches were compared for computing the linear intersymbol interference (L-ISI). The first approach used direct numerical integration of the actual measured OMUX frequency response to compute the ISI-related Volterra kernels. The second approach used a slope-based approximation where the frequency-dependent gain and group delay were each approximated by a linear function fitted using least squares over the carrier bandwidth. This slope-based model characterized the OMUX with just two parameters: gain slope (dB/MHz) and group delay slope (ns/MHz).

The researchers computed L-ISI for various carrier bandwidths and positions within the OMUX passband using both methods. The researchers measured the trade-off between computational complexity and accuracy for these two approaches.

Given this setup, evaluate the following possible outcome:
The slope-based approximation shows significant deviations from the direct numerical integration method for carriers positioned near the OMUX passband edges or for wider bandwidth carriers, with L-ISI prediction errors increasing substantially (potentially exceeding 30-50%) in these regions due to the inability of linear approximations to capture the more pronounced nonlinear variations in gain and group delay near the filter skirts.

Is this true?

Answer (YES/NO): NO